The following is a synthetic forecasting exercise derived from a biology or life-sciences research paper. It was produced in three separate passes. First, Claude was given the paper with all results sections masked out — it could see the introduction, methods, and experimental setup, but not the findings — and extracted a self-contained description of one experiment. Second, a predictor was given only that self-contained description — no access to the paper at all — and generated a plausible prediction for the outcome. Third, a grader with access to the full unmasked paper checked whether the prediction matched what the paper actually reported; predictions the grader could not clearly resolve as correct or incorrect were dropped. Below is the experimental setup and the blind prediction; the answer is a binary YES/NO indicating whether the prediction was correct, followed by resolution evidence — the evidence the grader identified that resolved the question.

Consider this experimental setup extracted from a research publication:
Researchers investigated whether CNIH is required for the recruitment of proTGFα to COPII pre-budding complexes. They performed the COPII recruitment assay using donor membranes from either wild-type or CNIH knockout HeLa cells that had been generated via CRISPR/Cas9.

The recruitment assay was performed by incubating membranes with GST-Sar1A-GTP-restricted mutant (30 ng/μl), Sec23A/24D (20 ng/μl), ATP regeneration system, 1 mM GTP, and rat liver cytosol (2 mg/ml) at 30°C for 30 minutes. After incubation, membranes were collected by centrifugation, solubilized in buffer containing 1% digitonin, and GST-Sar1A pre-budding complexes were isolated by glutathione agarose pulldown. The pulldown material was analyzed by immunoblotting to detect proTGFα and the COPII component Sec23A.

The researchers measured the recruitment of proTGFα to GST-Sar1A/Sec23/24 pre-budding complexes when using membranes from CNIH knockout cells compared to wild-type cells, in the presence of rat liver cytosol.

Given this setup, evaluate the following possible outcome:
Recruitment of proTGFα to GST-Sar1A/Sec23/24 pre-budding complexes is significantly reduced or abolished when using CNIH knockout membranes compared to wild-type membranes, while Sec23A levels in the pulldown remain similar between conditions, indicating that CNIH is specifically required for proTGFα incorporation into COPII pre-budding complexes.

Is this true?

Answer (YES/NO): YES